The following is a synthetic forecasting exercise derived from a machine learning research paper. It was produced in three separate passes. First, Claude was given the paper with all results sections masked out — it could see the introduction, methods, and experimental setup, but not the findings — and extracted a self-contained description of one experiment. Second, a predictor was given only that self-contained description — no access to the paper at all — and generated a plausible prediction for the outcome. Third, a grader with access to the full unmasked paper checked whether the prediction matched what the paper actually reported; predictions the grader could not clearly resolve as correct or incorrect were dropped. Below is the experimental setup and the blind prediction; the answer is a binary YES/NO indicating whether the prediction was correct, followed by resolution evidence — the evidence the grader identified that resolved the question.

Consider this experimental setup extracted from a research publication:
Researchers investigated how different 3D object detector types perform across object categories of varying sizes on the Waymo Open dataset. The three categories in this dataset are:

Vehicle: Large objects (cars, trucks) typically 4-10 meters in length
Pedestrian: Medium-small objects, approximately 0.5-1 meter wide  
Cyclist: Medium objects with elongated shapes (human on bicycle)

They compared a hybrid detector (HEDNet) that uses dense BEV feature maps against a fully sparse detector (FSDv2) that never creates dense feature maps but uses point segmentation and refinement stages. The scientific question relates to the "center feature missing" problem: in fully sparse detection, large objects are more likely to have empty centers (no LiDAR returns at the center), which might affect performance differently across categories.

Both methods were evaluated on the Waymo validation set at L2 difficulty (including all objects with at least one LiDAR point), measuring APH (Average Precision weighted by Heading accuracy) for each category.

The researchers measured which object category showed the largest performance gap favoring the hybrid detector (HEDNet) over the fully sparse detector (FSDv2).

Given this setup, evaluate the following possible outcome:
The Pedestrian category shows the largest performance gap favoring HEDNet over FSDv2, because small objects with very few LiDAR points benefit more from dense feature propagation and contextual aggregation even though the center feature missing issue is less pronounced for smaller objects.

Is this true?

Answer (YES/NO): NO